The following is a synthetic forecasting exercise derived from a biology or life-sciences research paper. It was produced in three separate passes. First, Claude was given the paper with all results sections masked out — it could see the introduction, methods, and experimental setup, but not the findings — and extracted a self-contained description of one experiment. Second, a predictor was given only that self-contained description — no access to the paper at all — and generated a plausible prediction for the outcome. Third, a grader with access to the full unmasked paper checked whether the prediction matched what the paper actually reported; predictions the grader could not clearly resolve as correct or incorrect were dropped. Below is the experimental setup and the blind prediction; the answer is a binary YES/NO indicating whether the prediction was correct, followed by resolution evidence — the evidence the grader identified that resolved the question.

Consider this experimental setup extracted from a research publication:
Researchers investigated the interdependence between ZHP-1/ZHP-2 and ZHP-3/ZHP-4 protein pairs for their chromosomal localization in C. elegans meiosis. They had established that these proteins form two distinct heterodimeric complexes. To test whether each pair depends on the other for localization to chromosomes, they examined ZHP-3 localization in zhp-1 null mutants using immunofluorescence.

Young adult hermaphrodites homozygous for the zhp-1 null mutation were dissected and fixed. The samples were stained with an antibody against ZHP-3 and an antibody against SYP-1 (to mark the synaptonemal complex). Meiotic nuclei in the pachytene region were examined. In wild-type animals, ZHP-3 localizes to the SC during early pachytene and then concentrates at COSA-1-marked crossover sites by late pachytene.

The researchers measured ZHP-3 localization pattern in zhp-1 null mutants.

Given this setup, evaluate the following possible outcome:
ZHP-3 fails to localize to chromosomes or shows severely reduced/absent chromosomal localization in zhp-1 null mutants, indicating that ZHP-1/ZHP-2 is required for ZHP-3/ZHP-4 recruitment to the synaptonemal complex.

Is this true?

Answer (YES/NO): NO